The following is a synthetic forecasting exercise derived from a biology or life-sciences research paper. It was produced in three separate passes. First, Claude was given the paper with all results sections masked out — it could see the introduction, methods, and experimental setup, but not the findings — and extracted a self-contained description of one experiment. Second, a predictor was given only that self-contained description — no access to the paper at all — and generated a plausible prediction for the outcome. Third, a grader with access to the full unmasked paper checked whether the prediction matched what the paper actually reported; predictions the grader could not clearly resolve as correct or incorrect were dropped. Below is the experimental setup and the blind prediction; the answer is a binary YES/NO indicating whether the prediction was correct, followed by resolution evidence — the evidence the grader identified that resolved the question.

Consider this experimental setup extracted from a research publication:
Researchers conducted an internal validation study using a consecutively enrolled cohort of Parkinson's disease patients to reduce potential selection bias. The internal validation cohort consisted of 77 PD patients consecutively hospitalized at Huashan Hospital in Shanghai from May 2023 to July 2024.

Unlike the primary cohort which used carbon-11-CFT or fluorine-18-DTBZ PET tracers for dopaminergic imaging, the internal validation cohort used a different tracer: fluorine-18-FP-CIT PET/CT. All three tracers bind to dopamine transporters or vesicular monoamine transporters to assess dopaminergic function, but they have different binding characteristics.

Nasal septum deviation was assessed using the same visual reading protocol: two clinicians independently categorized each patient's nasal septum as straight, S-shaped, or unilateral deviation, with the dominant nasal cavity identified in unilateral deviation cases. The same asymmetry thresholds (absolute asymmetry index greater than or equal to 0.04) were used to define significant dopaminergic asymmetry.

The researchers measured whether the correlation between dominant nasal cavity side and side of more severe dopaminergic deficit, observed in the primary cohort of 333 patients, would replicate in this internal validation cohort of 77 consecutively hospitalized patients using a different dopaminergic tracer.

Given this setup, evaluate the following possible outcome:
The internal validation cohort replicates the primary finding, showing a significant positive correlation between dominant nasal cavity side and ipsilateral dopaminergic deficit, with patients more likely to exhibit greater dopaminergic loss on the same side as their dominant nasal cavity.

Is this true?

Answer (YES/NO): YES